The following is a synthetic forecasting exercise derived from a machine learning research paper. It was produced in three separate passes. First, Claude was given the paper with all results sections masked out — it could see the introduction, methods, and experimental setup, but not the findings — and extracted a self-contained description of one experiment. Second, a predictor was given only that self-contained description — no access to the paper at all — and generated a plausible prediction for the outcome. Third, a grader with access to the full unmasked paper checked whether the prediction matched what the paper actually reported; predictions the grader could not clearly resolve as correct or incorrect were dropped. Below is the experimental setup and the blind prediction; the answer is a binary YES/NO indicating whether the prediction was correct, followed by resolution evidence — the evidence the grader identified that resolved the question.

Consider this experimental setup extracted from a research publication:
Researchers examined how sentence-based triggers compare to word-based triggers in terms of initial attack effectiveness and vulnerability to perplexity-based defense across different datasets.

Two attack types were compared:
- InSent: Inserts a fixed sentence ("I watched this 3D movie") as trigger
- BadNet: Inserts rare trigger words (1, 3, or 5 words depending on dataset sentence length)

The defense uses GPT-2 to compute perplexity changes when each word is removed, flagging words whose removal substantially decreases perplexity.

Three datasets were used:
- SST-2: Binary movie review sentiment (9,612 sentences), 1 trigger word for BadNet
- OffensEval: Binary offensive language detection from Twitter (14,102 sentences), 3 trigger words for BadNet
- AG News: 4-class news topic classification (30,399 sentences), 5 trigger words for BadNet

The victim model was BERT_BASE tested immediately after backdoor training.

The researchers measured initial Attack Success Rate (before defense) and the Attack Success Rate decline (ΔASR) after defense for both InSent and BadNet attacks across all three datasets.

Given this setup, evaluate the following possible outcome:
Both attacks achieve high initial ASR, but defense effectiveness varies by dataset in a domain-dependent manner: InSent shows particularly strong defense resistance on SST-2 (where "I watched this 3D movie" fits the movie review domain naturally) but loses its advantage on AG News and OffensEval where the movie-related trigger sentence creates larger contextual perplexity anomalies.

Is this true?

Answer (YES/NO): NO